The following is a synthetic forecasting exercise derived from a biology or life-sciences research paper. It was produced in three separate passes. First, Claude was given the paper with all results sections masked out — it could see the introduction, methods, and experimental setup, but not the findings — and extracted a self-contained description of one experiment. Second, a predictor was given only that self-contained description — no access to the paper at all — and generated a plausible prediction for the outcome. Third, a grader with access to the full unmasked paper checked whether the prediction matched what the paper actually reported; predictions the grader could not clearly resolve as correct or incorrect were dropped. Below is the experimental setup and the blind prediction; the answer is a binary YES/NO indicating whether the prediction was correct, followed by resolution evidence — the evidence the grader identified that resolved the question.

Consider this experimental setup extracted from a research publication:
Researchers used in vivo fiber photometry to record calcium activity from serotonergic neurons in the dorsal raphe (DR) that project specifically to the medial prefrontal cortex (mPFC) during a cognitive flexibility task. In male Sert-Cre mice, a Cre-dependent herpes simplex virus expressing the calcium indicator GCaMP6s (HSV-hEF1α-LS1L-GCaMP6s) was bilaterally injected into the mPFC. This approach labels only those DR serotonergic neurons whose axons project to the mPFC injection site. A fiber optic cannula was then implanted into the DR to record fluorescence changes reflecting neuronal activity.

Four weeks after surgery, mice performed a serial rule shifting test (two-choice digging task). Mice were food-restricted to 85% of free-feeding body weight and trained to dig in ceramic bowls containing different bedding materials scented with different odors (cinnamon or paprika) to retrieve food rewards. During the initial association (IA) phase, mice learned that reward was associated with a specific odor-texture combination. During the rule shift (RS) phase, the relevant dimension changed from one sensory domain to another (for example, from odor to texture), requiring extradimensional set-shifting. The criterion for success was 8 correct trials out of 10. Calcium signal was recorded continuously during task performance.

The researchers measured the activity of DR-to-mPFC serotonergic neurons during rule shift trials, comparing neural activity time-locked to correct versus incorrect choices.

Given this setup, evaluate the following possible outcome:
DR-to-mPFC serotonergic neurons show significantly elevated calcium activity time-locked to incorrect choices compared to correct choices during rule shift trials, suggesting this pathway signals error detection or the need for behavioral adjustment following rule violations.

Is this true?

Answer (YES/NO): NO